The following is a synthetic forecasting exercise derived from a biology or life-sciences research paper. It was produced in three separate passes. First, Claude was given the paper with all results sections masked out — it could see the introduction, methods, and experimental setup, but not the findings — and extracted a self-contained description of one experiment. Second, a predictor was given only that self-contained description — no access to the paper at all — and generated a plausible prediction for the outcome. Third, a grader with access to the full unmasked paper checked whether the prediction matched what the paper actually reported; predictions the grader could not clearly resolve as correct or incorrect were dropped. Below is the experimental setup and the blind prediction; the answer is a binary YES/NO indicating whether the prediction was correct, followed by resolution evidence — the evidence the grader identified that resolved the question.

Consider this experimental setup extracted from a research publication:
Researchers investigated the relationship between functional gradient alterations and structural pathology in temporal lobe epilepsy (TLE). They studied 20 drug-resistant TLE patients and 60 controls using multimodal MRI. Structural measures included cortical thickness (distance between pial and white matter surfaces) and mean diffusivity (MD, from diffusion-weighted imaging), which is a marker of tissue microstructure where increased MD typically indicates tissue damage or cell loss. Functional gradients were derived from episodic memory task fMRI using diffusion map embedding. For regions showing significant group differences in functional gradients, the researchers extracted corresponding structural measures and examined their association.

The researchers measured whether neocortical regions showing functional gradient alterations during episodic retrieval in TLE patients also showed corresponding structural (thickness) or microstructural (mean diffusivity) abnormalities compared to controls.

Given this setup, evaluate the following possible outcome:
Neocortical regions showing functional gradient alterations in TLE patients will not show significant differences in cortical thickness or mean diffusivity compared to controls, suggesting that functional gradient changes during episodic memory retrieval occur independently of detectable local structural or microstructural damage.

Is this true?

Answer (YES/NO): NO